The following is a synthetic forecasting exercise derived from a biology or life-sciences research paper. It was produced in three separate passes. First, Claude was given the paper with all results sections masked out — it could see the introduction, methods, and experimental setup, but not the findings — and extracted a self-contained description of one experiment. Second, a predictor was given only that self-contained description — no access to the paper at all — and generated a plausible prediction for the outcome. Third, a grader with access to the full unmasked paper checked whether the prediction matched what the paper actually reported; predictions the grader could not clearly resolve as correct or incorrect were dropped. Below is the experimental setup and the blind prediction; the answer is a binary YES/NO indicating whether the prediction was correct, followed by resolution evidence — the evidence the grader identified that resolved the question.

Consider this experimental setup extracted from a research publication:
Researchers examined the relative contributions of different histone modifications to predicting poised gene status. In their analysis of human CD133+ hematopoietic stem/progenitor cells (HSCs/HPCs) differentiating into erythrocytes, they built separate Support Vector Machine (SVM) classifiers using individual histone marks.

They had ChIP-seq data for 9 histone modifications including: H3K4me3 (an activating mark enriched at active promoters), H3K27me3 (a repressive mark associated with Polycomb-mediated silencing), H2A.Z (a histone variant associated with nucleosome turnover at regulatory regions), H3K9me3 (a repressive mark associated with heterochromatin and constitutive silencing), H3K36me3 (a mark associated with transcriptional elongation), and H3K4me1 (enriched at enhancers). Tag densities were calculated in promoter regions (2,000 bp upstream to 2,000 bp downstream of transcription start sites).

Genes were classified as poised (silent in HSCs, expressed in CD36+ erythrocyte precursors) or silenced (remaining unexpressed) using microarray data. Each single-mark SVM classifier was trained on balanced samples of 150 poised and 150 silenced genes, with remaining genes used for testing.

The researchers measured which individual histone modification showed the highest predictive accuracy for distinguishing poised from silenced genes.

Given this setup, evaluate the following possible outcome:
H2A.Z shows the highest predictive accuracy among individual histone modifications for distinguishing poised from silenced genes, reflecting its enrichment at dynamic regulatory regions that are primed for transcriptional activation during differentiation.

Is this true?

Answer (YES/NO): NO